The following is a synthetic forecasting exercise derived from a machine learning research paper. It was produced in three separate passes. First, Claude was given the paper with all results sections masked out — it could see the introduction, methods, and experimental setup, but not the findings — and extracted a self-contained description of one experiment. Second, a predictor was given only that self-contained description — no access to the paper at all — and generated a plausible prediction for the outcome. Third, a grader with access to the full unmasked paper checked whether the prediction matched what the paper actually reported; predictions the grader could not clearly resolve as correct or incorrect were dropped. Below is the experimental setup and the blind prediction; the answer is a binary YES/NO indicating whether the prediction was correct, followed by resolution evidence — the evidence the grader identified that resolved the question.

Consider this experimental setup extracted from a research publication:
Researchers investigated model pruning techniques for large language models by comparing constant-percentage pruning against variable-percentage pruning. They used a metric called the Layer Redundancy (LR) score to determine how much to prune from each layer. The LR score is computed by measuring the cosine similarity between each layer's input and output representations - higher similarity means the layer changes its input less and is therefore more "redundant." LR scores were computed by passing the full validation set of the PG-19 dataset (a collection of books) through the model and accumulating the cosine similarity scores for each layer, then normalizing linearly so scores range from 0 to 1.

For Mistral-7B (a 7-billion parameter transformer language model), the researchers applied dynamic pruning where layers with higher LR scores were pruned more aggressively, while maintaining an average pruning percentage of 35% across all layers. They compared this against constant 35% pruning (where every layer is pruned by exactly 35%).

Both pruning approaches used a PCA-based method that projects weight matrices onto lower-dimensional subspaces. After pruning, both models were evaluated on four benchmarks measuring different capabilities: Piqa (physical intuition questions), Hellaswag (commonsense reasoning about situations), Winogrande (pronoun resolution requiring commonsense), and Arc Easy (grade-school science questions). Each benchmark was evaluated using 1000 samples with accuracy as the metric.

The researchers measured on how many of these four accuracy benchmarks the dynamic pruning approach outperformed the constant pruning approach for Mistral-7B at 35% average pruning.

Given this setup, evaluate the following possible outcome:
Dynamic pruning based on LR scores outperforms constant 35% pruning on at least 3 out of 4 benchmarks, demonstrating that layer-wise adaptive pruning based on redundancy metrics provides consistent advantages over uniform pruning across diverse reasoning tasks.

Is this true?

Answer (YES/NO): NO